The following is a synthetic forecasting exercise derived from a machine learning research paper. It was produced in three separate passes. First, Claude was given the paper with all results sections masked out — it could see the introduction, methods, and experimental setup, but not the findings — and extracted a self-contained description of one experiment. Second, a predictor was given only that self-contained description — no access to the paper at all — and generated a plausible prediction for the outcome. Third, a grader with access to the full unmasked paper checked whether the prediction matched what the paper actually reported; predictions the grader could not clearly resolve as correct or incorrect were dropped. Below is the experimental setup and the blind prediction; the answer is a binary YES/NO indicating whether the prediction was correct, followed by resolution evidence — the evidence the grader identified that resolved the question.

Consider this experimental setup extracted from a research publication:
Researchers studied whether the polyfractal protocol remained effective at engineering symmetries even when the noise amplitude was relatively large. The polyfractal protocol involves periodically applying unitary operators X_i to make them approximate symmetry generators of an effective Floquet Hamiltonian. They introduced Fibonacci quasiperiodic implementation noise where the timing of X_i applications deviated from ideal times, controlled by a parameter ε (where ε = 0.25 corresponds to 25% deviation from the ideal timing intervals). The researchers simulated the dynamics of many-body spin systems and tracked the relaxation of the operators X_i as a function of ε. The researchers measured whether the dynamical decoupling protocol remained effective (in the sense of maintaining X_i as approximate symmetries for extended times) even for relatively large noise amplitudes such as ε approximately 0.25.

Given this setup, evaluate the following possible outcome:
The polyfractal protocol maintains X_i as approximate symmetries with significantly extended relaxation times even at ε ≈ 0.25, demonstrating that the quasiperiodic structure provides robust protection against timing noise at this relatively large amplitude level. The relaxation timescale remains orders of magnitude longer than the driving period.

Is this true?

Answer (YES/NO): YES